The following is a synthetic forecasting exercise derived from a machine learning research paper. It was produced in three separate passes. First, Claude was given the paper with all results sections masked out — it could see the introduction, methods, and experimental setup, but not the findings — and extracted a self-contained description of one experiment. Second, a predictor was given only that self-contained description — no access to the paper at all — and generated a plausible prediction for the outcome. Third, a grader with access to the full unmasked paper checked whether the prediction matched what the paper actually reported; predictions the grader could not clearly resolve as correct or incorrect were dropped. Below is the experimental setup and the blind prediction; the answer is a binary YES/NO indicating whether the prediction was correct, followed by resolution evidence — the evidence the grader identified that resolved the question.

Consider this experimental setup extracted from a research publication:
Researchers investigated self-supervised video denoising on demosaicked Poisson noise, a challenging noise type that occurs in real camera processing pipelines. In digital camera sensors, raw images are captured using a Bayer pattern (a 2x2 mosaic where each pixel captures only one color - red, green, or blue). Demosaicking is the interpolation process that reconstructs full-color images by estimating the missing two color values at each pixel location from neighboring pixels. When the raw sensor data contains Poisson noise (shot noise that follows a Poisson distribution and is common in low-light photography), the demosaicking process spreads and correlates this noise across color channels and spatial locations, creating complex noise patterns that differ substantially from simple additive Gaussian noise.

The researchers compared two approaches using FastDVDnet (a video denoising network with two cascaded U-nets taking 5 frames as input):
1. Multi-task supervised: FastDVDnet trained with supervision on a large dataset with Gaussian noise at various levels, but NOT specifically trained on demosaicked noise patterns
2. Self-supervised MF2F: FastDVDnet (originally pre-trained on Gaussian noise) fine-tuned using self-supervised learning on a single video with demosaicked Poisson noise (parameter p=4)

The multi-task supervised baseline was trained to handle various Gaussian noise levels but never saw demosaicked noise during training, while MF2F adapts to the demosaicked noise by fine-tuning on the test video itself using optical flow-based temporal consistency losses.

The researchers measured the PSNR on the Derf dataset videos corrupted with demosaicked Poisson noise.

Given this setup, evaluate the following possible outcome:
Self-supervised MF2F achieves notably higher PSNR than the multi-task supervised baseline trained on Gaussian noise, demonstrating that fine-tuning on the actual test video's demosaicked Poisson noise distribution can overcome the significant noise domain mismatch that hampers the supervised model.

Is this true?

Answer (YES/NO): YES